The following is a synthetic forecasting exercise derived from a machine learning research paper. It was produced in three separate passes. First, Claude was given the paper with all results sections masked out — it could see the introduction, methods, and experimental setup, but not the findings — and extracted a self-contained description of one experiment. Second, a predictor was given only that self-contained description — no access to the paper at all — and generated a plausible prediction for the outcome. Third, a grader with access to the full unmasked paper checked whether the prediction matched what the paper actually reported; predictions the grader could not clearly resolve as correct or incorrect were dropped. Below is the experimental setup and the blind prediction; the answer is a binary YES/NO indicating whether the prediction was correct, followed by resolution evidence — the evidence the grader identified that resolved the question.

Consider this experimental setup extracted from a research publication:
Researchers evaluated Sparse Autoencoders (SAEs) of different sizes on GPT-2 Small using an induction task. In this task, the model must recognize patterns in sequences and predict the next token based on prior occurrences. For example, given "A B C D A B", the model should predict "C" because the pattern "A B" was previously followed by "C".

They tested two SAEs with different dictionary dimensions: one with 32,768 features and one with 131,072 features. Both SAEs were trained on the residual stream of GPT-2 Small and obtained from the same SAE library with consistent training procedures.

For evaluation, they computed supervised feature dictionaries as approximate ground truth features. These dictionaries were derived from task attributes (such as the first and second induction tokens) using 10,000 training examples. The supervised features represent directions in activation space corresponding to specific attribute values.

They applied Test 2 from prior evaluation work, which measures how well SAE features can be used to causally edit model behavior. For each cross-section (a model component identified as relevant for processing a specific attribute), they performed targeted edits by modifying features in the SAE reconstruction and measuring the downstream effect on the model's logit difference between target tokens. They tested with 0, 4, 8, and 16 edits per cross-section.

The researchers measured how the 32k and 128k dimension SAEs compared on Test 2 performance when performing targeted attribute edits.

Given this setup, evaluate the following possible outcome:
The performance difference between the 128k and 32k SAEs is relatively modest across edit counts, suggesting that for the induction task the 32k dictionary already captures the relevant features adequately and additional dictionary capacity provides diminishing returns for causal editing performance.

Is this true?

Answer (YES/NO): NO